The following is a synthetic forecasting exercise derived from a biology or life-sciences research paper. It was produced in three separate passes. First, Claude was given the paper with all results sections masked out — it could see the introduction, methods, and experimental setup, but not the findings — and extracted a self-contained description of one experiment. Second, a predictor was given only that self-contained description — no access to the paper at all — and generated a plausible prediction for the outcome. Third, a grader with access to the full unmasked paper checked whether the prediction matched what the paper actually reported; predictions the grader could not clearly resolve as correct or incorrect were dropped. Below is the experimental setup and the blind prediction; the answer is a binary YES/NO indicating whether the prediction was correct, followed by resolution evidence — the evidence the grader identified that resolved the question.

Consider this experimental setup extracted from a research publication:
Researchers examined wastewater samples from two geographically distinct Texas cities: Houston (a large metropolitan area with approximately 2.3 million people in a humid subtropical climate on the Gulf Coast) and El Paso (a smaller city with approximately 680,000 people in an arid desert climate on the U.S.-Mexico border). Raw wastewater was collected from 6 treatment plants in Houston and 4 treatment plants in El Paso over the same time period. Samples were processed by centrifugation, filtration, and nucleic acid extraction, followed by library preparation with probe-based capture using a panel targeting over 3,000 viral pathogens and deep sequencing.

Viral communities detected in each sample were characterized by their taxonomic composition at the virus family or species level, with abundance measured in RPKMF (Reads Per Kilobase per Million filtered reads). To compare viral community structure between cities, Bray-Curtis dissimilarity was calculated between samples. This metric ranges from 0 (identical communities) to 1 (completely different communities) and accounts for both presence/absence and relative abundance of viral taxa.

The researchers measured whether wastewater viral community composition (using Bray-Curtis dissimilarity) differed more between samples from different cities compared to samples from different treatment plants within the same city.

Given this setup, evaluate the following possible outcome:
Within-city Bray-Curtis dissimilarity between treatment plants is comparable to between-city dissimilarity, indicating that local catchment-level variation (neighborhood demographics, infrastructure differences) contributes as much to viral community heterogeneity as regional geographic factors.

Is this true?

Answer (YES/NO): NO